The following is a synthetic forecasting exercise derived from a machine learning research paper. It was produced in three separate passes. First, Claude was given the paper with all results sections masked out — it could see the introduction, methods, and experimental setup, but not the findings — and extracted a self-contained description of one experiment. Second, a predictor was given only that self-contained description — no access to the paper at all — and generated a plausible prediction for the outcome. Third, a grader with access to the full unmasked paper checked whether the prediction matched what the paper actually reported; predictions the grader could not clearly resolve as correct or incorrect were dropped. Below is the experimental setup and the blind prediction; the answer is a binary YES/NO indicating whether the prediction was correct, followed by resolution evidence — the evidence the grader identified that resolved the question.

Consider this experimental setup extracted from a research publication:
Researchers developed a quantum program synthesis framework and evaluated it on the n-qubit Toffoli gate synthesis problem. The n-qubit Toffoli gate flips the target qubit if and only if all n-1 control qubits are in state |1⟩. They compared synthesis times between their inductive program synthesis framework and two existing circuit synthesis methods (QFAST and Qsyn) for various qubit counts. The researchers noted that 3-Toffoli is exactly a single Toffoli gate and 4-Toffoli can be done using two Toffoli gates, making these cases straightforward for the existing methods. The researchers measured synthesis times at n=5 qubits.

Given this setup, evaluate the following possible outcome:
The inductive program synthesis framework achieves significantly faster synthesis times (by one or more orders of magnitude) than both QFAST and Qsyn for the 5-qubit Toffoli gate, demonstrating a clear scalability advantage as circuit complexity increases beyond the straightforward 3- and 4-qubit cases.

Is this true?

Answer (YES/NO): NO